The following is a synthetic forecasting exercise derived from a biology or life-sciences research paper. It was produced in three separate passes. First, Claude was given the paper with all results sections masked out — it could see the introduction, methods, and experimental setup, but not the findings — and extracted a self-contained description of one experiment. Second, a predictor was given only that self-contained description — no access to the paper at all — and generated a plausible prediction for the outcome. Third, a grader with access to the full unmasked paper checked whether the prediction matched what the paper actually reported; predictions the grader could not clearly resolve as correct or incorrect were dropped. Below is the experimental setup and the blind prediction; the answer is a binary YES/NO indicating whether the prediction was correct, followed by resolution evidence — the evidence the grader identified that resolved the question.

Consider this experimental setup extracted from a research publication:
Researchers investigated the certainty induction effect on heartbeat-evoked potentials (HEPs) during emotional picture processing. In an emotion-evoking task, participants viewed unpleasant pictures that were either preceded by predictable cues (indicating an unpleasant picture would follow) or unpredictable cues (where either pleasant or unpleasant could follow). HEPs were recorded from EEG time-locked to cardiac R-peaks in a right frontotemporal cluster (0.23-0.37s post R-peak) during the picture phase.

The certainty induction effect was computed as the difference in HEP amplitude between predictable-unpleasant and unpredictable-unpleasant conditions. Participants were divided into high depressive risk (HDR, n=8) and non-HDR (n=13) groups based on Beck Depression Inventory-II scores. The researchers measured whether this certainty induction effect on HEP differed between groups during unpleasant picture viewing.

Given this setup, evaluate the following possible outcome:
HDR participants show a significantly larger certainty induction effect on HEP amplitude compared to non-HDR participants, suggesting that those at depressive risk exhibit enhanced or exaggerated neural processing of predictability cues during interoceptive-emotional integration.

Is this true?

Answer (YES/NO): YES